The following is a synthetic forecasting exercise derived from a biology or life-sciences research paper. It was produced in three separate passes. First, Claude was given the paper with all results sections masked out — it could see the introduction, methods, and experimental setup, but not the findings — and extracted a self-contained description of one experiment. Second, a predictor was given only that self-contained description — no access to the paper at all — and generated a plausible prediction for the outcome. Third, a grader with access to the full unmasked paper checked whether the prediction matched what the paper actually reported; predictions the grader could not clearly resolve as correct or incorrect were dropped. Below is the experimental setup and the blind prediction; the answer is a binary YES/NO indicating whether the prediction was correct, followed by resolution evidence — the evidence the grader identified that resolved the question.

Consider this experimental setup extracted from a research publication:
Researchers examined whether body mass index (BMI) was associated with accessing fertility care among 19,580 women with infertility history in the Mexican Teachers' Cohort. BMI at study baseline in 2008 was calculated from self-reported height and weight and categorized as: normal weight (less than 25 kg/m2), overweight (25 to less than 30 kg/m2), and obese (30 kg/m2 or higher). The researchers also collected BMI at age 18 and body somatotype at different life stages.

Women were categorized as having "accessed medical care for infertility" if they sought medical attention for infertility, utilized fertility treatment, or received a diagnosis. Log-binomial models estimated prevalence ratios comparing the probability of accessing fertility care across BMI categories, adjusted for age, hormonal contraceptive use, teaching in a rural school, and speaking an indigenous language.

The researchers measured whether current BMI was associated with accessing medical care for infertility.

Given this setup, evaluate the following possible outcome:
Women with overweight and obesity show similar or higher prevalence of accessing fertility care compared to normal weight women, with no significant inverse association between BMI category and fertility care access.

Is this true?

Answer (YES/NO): YES